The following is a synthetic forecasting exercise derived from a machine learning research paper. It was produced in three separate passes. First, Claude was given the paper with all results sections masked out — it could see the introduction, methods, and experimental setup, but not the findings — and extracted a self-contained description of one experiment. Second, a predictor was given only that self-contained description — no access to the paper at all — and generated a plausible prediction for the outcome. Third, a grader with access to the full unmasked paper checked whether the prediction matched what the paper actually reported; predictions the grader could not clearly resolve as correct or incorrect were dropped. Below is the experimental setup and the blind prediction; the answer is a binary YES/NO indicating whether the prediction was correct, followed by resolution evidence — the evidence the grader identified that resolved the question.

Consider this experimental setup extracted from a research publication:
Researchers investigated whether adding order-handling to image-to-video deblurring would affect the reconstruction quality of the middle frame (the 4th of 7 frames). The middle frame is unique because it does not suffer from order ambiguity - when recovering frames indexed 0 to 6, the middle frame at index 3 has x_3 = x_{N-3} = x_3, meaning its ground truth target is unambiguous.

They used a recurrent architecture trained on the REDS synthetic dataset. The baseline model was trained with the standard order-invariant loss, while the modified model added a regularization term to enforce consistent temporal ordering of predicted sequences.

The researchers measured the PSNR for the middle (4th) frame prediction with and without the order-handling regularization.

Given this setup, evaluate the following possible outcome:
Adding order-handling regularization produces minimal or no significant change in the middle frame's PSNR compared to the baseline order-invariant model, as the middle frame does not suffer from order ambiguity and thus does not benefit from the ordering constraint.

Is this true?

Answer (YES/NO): NO